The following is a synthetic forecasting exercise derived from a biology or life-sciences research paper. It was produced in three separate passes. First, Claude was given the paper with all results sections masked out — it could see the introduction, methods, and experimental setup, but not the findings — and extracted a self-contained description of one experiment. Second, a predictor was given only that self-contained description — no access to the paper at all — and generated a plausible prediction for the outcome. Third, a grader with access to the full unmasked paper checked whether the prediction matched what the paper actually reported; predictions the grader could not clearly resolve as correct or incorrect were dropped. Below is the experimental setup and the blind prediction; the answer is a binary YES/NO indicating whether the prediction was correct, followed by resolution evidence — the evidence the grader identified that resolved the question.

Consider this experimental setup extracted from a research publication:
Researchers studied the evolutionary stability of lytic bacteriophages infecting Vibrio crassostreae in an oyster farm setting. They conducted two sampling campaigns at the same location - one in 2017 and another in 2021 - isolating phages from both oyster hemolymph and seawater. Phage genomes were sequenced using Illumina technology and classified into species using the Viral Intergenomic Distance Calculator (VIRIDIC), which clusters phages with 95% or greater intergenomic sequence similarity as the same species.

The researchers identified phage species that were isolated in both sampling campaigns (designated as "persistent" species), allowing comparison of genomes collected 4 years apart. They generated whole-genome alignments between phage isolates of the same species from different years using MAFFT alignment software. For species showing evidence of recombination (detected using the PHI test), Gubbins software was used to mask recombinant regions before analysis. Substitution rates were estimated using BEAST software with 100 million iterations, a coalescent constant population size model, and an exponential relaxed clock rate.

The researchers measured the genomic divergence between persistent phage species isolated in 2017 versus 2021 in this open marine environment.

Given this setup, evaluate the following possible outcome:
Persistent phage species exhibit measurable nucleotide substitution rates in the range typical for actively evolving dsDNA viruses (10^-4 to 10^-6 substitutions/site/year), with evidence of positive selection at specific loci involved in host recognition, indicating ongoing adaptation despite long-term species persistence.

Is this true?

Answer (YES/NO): NO